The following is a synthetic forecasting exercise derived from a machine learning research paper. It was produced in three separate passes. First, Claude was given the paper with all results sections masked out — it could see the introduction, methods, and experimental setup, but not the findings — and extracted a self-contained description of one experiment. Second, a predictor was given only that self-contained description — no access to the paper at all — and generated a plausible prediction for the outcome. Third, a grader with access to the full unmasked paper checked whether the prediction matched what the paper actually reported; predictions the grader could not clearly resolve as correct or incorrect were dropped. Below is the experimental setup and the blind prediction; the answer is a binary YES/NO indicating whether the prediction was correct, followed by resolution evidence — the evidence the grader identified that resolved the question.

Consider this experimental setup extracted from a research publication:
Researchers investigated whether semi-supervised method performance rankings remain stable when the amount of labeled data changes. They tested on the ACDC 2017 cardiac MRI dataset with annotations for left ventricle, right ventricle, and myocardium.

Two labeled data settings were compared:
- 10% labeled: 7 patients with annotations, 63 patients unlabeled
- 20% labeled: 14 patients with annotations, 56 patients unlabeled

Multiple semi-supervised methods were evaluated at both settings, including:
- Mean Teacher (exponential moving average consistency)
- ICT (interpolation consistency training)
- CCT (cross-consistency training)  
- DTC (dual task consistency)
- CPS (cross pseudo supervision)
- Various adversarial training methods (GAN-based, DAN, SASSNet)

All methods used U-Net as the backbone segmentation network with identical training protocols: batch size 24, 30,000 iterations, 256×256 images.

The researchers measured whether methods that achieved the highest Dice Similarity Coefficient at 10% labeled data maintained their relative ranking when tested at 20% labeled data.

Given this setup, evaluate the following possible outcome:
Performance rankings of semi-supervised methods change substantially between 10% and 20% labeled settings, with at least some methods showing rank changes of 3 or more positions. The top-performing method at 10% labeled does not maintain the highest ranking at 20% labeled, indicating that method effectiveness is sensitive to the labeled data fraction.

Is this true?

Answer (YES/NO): NO